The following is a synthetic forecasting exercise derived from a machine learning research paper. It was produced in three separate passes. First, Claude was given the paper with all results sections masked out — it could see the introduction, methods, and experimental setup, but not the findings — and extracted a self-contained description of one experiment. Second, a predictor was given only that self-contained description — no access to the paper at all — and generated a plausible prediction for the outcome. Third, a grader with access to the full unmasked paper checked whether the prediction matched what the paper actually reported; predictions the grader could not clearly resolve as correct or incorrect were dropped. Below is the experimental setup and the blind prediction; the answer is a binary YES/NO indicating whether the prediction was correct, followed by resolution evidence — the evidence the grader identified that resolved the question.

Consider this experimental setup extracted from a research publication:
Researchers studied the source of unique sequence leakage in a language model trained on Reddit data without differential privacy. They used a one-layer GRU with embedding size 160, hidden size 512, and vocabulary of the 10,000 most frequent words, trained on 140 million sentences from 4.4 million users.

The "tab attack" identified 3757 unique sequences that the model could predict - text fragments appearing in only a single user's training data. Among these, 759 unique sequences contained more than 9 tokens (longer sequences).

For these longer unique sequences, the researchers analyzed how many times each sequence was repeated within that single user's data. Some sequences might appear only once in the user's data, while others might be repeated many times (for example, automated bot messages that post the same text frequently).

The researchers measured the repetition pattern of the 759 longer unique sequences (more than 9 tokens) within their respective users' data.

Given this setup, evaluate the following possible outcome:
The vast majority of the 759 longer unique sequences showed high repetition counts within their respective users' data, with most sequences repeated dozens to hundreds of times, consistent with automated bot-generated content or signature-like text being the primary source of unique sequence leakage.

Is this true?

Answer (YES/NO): YES